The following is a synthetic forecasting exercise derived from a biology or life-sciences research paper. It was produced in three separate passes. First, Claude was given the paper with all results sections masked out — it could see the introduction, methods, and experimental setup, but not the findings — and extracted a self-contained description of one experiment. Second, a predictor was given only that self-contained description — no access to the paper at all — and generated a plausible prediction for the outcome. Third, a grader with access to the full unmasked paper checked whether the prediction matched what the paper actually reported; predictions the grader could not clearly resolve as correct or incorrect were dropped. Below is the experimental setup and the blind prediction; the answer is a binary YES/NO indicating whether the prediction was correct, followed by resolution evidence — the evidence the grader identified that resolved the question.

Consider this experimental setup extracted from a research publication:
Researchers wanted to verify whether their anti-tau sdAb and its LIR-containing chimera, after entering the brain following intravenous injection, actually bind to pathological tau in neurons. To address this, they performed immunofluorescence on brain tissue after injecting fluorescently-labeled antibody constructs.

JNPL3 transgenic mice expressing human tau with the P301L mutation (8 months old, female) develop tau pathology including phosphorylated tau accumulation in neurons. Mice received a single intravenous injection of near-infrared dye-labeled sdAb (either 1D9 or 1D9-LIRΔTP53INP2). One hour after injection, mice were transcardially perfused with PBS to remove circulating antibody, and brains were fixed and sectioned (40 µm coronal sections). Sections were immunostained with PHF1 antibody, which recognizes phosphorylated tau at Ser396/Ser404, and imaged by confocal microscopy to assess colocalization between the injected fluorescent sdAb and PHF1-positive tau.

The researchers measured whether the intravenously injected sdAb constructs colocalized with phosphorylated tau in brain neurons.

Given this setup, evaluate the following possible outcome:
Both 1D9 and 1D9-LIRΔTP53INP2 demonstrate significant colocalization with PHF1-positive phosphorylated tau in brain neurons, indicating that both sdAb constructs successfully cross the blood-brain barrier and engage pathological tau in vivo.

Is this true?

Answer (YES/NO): YES